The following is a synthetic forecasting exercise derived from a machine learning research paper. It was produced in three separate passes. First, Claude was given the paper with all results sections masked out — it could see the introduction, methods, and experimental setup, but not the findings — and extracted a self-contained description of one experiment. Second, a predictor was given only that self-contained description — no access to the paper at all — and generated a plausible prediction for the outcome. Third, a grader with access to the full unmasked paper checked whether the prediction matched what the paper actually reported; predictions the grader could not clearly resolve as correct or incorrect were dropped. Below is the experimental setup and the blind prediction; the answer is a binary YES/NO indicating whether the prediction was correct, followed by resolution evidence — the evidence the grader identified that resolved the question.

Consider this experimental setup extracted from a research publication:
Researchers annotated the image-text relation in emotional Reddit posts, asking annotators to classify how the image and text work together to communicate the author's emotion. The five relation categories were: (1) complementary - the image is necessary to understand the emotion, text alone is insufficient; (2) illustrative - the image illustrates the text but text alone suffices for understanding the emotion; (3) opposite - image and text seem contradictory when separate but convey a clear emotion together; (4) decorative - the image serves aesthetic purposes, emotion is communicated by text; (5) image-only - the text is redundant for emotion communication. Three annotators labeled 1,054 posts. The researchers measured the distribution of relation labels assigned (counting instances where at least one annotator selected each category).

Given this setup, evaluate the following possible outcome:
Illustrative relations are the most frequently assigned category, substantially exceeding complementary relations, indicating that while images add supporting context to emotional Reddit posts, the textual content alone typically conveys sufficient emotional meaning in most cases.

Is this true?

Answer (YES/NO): NO